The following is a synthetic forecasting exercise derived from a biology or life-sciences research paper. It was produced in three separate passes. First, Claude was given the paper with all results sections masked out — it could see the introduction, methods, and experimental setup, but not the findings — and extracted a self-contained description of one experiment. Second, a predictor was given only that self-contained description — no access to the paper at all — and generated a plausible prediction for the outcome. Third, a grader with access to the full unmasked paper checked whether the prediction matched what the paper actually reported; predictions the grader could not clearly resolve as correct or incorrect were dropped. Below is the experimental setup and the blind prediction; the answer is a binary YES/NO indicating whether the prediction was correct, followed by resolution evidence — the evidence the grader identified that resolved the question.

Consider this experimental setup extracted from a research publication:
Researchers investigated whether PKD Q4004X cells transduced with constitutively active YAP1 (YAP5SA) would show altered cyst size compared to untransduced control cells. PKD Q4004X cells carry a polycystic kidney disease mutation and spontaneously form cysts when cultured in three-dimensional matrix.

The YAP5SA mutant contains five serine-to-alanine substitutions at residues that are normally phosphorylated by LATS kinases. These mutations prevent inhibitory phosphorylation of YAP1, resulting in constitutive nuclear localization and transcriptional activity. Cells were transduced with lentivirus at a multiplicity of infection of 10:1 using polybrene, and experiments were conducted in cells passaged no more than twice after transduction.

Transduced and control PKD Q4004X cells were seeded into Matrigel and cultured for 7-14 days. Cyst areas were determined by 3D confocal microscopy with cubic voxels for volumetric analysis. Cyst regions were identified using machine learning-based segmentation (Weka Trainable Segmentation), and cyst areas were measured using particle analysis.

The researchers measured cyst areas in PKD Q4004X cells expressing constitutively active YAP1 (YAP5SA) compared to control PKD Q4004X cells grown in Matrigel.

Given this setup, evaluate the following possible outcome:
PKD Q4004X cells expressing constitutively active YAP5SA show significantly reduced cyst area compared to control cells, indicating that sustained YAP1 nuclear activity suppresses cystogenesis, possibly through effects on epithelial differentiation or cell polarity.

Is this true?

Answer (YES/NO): NO